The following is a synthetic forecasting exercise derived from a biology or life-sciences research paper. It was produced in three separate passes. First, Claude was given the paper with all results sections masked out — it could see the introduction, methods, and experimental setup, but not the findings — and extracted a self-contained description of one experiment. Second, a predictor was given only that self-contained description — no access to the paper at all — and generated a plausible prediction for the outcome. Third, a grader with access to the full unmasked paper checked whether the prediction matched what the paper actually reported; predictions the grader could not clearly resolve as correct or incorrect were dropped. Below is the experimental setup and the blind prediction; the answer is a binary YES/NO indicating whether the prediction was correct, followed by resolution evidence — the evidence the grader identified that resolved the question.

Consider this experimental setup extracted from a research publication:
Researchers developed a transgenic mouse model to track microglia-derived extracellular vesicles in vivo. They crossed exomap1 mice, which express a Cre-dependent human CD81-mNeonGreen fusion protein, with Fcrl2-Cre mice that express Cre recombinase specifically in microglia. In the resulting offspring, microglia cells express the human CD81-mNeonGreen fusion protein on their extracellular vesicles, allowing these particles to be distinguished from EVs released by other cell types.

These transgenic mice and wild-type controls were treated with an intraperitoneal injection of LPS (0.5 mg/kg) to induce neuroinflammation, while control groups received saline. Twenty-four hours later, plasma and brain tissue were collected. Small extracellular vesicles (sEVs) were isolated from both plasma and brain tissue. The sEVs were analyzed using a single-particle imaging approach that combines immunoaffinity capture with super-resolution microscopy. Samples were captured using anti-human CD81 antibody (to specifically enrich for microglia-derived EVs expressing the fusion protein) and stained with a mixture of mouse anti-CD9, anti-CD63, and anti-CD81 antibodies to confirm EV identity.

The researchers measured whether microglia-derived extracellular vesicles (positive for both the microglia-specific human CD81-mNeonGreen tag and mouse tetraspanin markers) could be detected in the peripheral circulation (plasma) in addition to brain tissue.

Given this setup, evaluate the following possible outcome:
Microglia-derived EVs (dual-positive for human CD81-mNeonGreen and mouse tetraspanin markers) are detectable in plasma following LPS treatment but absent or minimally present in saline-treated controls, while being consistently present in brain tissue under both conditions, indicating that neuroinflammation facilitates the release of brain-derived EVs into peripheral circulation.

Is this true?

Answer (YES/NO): NO